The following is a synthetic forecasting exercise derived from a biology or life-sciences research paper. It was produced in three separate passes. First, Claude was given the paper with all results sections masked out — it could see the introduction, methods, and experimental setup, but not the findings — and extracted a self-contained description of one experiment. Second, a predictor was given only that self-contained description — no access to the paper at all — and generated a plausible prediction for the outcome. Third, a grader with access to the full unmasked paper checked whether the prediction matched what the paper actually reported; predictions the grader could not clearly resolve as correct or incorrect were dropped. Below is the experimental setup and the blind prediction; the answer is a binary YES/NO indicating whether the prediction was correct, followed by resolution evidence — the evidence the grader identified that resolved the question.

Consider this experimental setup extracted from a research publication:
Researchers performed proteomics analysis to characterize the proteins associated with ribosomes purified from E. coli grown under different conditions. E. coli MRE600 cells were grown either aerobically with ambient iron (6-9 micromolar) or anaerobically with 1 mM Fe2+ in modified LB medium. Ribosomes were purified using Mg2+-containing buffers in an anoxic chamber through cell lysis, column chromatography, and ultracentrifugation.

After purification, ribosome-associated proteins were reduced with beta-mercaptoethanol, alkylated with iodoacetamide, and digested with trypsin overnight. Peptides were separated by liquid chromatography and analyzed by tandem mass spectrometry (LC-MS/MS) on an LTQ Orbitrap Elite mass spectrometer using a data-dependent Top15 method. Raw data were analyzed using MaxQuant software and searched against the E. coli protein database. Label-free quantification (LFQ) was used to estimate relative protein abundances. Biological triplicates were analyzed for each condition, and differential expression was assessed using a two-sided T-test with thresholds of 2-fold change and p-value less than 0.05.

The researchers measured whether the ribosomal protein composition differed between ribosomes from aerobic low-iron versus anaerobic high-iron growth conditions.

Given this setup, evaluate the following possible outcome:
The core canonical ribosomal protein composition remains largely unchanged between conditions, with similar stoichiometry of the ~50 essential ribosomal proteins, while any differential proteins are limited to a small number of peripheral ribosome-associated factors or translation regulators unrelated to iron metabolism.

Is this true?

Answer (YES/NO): NO